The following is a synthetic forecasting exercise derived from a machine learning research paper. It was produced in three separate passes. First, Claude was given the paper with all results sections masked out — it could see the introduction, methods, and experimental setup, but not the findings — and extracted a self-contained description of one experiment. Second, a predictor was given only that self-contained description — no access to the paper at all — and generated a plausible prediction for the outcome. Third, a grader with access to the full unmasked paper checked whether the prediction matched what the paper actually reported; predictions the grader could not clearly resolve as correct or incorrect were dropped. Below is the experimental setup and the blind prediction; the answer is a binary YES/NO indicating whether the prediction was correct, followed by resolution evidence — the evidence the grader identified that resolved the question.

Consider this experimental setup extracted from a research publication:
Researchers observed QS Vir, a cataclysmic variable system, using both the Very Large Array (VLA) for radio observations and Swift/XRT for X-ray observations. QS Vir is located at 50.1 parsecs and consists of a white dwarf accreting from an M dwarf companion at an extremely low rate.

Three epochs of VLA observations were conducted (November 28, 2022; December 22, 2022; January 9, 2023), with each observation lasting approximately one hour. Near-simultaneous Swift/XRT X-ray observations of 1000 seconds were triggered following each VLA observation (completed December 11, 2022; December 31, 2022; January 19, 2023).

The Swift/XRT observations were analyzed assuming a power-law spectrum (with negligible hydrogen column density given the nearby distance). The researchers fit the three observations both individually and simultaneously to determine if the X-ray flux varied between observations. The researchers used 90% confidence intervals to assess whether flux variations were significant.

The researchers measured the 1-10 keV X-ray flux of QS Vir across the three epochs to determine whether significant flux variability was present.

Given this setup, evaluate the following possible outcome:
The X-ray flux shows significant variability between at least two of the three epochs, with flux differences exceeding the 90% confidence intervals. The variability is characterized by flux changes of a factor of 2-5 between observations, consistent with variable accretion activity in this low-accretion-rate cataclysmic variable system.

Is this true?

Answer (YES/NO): NO